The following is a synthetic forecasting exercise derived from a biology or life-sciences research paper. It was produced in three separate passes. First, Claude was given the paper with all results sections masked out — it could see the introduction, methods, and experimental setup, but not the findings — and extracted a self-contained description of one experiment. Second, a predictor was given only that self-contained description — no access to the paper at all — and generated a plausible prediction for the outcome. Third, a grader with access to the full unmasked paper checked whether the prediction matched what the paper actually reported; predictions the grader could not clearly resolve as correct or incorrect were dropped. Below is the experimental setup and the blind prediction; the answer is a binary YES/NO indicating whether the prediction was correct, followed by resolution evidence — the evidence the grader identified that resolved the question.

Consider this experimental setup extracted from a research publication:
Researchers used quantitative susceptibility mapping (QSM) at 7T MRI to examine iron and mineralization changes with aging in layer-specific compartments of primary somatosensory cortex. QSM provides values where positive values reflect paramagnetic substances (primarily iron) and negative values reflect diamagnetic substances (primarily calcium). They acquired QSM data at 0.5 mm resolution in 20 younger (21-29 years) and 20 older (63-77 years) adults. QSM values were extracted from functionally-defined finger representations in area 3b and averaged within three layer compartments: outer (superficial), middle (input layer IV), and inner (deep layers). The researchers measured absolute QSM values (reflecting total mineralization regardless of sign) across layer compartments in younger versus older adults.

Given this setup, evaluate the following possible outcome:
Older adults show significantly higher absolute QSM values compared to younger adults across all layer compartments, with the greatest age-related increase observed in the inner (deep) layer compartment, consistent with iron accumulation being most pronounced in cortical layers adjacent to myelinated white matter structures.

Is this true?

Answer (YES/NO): NO